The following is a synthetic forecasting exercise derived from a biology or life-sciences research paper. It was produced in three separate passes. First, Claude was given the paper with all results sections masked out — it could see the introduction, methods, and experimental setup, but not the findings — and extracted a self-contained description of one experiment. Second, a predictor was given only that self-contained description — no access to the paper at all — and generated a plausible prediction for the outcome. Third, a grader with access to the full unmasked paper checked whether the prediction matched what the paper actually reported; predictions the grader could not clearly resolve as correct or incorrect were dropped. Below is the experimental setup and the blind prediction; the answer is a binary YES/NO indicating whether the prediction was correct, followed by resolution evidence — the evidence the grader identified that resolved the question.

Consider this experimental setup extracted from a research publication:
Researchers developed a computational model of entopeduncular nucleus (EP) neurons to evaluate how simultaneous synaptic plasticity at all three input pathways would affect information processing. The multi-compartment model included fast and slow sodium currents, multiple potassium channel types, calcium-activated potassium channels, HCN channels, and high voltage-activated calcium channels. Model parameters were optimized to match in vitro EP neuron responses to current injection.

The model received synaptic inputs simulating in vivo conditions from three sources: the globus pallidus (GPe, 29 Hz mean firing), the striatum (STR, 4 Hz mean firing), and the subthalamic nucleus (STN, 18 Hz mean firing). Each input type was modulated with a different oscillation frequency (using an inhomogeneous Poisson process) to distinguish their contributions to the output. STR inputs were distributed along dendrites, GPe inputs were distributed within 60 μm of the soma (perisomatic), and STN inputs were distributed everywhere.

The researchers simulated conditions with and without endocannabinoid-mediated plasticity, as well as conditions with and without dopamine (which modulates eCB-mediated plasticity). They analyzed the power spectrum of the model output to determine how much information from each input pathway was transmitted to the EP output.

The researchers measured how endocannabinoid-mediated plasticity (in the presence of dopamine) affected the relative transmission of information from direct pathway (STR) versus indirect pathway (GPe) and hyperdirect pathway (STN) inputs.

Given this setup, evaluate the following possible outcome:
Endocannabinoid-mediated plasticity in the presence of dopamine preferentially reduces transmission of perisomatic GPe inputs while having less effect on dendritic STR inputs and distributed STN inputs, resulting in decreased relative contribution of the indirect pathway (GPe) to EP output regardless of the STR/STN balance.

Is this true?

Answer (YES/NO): NO